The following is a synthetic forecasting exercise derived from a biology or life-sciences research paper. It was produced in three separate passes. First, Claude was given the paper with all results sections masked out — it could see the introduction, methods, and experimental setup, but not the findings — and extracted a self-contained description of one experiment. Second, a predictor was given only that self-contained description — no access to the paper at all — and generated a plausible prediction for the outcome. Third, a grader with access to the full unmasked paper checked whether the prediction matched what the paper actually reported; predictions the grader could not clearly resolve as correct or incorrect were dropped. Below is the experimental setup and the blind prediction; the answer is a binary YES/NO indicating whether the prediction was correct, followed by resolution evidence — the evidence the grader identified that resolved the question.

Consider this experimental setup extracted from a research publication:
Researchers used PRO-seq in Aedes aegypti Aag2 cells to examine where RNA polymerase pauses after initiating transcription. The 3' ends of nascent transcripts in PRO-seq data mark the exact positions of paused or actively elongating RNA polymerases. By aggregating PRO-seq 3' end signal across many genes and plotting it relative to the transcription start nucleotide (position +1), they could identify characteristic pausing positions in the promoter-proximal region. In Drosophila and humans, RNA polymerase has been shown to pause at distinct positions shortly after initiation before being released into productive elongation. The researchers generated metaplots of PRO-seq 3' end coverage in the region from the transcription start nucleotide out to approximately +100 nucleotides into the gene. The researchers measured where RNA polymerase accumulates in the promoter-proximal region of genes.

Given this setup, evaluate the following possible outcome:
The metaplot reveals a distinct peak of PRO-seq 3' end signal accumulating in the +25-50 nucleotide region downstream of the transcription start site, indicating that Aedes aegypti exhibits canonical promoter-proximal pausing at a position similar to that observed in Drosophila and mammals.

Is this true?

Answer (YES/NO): NO